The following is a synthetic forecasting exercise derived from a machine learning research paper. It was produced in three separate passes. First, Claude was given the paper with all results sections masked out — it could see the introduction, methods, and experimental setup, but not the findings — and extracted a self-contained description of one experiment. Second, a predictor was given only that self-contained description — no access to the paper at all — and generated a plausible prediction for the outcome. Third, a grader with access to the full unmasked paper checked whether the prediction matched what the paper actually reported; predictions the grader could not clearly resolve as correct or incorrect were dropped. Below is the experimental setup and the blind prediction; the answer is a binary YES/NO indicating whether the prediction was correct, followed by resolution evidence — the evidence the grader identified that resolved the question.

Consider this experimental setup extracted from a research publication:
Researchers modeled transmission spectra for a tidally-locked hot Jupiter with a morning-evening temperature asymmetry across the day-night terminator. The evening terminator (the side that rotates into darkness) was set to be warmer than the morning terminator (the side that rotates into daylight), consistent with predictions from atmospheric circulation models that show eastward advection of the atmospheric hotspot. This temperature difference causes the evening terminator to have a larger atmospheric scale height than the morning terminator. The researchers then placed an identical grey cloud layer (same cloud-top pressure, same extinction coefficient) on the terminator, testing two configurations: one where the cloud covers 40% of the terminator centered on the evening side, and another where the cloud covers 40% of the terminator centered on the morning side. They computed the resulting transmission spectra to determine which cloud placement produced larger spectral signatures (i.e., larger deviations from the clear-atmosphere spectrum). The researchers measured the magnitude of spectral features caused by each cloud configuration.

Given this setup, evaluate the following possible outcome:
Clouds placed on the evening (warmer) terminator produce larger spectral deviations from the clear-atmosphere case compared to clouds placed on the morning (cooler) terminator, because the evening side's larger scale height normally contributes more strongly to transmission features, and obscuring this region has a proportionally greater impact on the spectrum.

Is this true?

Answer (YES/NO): YES